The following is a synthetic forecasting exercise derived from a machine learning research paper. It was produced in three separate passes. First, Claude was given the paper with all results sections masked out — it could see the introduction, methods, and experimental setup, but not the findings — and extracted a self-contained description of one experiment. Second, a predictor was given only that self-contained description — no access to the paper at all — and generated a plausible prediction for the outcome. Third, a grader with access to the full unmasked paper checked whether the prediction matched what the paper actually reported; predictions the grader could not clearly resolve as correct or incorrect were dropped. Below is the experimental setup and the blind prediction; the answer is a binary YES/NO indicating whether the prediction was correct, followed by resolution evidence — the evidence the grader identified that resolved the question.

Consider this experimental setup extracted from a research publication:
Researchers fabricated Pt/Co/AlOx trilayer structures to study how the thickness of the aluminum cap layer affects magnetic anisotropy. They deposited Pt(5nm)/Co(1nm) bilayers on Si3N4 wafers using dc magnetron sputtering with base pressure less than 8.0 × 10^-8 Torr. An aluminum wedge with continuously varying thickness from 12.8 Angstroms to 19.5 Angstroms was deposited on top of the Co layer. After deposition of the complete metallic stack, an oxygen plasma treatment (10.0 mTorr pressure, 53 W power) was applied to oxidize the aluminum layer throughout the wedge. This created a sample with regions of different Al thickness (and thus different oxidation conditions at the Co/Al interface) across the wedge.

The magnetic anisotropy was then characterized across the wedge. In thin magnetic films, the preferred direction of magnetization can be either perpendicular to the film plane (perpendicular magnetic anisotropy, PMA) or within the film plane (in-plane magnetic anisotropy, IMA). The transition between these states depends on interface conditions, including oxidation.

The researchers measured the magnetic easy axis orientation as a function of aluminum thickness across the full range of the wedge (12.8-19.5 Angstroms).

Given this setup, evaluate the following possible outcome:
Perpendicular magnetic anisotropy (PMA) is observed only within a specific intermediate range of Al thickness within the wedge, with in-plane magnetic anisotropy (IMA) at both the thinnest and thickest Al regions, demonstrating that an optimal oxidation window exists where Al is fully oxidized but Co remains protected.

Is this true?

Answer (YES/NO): YES